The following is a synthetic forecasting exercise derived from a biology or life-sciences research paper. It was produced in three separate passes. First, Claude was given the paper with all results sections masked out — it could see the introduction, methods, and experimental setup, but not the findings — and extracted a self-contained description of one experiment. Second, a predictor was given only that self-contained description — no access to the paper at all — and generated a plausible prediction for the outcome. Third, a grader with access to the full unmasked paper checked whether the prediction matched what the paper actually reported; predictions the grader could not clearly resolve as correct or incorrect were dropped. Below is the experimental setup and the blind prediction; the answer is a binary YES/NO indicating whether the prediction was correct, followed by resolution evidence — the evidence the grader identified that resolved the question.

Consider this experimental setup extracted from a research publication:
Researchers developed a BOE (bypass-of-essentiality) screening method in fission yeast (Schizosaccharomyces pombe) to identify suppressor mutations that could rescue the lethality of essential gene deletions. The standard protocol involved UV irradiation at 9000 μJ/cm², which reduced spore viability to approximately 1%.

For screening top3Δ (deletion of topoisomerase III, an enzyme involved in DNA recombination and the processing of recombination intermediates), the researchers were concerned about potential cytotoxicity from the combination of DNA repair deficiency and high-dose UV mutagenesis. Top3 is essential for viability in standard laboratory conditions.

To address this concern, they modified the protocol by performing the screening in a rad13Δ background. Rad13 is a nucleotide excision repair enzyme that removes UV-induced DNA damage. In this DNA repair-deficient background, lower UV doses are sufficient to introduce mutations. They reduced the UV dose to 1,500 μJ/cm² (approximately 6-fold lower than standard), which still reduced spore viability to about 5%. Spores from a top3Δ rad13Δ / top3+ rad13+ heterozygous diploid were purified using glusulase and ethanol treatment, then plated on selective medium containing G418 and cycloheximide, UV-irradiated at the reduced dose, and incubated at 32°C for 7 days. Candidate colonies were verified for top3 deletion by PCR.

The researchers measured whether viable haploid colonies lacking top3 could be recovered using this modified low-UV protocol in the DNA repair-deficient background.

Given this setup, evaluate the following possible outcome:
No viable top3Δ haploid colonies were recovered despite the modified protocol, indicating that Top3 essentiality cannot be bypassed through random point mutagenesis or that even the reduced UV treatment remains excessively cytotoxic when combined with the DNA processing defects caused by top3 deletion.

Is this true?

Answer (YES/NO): NO